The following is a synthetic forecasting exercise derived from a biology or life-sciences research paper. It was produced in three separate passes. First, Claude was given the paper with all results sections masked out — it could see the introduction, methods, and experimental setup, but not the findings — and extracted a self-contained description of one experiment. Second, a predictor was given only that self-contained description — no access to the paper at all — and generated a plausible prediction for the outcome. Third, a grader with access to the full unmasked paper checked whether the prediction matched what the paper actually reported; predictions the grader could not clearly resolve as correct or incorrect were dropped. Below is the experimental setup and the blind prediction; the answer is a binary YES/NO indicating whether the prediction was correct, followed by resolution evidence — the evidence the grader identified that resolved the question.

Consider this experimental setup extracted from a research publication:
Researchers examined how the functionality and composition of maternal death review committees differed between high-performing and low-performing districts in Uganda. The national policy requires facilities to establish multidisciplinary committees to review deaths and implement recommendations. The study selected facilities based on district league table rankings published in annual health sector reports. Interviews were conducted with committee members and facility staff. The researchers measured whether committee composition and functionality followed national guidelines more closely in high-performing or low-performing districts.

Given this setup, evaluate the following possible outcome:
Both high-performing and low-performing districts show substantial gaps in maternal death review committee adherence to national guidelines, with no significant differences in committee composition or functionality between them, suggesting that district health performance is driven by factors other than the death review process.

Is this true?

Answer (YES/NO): NO